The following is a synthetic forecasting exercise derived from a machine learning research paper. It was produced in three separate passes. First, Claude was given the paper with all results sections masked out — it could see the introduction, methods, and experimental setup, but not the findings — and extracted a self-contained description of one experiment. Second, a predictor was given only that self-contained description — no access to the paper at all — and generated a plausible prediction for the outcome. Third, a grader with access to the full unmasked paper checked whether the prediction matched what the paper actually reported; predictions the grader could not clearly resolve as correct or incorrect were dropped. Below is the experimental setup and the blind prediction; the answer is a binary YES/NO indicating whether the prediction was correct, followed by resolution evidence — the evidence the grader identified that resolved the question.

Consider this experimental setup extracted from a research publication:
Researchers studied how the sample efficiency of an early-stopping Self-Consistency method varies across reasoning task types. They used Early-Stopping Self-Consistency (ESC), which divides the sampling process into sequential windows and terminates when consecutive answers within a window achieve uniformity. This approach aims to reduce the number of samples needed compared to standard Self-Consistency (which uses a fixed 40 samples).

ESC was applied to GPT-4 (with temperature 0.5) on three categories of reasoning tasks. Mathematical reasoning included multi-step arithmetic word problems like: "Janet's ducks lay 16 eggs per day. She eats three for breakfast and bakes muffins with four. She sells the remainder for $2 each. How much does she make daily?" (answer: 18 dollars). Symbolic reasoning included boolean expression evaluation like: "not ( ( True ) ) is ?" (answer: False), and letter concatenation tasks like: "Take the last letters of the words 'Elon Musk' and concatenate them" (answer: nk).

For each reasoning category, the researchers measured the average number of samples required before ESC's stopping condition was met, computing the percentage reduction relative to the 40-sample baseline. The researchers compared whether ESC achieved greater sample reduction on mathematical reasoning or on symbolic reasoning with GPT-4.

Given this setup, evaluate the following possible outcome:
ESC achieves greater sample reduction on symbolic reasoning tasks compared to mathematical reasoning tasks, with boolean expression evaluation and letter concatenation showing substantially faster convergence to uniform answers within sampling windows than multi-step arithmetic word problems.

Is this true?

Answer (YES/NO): YES